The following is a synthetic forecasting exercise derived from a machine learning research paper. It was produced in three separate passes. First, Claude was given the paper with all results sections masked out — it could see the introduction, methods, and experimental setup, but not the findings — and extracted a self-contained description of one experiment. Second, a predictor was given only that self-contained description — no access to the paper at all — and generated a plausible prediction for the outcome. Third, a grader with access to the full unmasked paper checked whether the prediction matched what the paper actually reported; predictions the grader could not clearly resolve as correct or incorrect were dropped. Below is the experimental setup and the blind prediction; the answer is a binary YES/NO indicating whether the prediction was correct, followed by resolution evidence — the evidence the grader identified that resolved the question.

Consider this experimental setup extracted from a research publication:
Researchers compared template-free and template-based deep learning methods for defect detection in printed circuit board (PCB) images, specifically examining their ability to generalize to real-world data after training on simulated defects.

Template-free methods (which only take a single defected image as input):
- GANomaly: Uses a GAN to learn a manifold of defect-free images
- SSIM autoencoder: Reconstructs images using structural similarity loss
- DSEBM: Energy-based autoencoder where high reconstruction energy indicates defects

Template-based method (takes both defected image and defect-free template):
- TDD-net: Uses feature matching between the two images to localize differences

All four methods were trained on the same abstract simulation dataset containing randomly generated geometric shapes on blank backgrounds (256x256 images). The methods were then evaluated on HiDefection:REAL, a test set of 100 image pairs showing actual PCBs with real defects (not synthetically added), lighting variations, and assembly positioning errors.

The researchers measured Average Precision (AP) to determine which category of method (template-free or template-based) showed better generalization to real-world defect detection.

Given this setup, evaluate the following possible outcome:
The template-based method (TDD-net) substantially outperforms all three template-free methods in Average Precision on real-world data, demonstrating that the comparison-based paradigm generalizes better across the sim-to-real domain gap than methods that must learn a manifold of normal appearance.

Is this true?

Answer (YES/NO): NO